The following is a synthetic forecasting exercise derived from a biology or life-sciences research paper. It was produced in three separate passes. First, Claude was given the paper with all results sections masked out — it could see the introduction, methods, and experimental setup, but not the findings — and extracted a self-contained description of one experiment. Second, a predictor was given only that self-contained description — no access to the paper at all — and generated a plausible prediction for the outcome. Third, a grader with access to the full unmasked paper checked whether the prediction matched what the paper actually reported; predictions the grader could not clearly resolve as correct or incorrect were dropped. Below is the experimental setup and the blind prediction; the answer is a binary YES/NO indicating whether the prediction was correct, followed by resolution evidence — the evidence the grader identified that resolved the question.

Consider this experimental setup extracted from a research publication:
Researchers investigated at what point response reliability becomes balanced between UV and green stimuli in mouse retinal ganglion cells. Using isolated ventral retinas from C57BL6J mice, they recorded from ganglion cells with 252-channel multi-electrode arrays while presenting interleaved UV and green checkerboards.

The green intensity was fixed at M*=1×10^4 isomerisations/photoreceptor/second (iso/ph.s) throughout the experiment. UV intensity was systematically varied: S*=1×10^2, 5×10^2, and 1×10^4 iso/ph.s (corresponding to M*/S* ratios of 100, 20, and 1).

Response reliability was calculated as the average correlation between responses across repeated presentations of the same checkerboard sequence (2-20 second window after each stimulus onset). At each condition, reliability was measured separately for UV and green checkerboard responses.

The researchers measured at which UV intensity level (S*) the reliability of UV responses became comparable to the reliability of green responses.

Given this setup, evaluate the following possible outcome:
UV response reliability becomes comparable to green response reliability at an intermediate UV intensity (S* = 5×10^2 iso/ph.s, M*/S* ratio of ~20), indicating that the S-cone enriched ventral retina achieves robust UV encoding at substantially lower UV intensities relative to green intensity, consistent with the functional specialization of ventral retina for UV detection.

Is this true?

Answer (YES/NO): YES